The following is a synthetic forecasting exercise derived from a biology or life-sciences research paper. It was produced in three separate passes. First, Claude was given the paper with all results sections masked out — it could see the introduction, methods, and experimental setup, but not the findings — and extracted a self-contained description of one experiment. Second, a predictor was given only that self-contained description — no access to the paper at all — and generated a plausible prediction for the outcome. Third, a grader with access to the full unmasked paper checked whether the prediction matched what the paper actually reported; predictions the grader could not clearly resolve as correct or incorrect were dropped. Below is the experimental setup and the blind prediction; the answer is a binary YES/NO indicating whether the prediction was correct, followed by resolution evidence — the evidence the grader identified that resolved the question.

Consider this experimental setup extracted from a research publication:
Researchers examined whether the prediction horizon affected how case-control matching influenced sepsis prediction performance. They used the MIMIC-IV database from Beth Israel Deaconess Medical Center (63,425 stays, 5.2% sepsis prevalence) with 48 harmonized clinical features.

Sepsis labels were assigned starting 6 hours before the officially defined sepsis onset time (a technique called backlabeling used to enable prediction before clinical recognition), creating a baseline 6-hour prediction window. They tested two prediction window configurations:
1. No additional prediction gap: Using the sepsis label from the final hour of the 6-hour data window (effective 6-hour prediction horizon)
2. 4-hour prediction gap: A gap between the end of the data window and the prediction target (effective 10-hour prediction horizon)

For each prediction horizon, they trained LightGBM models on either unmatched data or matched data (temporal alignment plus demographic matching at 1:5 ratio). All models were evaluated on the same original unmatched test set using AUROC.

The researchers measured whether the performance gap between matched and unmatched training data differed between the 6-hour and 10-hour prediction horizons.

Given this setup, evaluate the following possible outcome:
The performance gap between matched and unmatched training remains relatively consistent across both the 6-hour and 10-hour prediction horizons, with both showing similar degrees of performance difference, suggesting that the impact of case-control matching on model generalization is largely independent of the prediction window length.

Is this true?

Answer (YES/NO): YES